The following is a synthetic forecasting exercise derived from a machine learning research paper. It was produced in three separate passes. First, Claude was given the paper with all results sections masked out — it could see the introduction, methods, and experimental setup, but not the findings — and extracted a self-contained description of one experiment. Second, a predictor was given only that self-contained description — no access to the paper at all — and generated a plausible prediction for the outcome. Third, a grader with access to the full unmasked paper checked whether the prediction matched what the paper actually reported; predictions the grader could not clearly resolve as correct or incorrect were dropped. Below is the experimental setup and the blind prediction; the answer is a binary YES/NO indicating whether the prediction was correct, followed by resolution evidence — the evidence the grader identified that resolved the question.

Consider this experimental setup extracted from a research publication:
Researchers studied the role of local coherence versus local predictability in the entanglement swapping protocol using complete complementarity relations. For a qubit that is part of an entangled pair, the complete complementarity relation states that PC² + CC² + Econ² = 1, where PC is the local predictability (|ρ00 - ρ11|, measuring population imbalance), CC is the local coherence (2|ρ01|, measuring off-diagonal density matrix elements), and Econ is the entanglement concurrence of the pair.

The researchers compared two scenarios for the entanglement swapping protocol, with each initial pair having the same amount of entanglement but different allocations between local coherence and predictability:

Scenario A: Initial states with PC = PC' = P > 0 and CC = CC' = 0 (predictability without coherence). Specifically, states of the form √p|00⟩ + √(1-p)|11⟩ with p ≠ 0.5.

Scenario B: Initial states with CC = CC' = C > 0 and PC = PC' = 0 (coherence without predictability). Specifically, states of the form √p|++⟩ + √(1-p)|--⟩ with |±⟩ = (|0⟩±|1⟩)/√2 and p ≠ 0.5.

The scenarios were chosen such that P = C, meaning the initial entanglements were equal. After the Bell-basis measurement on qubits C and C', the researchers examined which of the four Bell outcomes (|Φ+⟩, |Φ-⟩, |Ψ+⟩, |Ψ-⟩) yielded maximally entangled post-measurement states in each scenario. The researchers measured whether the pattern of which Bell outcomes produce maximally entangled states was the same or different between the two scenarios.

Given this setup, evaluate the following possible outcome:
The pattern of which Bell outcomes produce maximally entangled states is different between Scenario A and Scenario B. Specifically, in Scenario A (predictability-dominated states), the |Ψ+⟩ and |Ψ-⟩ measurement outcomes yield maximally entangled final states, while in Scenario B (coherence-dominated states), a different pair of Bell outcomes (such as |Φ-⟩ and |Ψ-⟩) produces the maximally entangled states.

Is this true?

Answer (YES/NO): YES